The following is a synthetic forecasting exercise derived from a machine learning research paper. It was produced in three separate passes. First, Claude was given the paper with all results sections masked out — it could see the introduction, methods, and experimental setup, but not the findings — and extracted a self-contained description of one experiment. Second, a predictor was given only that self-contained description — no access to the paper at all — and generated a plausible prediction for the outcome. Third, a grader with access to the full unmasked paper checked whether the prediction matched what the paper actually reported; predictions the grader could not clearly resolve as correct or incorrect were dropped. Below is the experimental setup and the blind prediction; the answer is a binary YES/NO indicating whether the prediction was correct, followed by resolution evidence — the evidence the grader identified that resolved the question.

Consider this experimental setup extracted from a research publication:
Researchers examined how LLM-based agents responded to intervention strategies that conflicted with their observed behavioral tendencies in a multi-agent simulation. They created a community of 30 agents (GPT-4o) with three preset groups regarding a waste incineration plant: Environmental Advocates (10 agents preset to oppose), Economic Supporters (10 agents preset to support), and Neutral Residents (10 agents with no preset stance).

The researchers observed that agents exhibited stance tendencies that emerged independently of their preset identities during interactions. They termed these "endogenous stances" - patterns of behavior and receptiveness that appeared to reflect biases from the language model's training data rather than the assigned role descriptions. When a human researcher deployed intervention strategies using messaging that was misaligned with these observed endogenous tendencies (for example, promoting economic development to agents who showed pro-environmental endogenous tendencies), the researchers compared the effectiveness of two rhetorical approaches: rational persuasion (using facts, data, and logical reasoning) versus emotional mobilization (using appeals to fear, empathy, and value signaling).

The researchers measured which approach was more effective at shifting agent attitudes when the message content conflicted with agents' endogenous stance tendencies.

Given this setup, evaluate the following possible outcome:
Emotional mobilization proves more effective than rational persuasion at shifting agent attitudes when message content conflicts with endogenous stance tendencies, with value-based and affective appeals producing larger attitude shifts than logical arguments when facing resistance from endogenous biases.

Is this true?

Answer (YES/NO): YES